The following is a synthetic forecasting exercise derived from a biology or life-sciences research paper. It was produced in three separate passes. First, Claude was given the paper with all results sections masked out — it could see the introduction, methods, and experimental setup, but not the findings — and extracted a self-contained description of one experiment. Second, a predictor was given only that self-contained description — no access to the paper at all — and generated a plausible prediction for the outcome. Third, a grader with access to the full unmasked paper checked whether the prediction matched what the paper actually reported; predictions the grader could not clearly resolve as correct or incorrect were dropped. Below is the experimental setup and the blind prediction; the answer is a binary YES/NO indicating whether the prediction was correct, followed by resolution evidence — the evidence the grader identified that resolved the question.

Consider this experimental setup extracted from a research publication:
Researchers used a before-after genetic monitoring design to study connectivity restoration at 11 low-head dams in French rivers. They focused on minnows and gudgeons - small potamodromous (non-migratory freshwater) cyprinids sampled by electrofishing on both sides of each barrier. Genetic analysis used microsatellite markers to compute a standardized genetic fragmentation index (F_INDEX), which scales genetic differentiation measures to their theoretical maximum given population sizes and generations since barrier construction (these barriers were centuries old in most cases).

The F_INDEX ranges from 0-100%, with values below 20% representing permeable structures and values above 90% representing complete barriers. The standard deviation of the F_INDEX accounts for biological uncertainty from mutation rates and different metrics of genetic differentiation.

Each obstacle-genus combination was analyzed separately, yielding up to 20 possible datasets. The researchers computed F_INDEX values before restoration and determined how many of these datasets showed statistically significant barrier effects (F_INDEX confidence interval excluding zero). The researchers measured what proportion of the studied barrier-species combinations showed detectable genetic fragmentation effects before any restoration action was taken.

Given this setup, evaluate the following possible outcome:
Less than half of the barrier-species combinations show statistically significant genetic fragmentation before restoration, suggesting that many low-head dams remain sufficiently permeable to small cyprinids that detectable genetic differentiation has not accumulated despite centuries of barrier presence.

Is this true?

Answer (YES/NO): NO